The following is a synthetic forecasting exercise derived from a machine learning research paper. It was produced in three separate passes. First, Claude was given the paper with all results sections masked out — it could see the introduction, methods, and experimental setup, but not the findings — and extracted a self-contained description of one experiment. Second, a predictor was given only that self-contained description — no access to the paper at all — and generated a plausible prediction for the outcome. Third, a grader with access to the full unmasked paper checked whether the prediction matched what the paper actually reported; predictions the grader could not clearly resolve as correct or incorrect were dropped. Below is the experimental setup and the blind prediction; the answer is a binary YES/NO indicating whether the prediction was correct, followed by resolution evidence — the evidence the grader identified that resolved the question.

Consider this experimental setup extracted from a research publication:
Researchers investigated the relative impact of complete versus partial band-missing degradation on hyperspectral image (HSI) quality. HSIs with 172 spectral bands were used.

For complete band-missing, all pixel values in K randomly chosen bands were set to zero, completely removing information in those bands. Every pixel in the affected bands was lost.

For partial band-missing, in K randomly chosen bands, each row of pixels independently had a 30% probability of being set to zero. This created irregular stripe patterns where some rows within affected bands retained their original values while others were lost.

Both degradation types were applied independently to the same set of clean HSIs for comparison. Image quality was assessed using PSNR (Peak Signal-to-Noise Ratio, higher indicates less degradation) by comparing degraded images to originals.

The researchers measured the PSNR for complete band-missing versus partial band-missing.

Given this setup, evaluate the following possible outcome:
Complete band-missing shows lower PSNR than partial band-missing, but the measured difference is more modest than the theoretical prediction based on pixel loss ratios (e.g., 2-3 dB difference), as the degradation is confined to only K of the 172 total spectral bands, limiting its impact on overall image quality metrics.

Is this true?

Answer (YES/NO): NO